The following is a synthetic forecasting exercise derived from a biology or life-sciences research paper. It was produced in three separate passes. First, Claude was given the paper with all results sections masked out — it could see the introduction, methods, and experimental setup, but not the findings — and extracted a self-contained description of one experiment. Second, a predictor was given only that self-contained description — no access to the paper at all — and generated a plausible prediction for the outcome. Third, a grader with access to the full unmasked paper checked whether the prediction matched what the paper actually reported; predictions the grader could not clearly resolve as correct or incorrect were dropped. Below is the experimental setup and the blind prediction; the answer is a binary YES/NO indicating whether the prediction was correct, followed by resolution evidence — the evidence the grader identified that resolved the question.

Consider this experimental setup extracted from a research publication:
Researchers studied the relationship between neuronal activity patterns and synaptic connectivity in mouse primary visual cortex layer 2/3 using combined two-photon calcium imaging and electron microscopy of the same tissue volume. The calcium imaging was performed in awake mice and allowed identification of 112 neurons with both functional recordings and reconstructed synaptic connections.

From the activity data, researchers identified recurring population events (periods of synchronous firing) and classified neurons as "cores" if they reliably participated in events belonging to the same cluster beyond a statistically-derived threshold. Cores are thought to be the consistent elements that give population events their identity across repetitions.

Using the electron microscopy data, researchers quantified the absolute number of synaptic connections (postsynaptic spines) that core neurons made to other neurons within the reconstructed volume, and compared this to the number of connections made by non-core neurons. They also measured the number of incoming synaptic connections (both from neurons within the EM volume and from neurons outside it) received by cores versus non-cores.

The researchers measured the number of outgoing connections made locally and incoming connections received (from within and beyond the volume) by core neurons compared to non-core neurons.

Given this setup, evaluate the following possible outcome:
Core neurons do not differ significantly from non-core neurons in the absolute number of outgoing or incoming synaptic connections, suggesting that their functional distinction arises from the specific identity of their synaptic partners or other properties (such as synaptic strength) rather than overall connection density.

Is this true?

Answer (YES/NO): NO